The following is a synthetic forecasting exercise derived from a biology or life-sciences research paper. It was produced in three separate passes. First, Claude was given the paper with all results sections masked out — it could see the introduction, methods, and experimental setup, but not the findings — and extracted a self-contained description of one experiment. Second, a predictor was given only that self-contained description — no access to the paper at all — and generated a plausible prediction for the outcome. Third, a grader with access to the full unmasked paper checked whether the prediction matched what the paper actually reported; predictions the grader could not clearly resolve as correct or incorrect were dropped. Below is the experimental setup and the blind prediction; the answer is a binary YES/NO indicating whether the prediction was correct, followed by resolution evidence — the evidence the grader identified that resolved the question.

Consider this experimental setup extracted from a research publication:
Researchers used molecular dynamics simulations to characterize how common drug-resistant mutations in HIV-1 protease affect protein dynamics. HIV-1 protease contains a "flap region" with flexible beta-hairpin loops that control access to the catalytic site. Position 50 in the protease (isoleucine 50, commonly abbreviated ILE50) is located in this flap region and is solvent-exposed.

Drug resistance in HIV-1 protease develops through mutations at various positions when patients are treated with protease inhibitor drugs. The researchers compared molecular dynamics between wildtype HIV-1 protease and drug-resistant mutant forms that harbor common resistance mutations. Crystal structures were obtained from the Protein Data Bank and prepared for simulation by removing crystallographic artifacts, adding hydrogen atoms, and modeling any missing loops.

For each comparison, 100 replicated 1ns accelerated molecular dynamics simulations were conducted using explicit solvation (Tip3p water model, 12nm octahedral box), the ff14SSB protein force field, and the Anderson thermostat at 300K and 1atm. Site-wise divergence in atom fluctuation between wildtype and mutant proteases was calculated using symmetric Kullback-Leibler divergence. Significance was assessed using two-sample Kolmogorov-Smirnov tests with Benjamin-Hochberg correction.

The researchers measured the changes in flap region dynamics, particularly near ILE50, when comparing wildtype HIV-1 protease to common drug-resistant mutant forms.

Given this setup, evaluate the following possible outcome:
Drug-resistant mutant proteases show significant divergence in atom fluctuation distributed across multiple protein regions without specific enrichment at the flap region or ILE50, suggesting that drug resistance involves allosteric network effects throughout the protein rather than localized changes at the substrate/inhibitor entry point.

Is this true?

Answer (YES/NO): NO